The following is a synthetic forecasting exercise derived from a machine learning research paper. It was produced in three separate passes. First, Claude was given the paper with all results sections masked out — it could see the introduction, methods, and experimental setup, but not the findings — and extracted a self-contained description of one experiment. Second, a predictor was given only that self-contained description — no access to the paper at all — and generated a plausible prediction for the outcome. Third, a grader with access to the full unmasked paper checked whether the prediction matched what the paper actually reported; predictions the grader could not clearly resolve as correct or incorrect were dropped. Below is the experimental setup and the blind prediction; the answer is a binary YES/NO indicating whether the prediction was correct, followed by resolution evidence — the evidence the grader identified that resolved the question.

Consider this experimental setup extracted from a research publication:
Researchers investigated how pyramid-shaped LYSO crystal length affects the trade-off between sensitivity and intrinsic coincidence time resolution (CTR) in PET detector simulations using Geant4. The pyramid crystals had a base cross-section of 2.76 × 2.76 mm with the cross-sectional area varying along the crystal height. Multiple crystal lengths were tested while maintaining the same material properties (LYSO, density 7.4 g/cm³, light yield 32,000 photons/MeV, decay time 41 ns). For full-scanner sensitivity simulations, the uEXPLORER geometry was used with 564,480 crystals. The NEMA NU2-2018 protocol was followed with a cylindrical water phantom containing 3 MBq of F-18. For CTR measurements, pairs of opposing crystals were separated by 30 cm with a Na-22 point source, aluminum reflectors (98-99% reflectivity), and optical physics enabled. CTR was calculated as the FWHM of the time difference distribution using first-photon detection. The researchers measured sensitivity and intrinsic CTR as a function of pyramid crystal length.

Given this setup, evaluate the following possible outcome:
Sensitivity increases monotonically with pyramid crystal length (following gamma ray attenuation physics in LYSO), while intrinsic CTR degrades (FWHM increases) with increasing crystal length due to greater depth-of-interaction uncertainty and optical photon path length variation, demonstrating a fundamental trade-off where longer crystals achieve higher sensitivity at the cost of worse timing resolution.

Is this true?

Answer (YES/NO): YES